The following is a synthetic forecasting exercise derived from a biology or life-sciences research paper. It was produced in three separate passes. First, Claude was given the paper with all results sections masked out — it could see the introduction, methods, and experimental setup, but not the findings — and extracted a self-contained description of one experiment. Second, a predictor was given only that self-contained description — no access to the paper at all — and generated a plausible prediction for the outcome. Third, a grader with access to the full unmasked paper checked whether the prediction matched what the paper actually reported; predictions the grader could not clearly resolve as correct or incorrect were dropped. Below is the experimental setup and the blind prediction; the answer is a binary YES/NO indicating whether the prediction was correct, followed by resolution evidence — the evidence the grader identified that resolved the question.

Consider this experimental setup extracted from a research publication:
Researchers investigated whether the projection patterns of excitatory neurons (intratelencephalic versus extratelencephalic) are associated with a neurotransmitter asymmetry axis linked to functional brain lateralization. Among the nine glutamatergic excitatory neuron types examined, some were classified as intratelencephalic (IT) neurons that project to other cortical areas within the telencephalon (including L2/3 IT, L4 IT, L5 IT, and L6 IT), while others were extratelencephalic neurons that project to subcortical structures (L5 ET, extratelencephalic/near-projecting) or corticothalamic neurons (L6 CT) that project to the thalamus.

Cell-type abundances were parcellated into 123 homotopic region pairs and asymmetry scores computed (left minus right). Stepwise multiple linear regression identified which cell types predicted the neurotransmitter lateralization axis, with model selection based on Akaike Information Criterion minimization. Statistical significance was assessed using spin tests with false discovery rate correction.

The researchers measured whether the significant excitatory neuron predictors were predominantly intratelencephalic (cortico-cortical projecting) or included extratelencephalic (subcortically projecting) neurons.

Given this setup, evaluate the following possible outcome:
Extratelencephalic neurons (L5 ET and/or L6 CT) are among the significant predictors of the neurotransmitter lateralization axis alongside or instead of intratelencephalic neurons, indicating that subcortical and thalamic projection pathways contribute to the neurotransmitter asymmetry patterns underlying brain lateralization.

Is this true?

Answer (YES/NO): NO